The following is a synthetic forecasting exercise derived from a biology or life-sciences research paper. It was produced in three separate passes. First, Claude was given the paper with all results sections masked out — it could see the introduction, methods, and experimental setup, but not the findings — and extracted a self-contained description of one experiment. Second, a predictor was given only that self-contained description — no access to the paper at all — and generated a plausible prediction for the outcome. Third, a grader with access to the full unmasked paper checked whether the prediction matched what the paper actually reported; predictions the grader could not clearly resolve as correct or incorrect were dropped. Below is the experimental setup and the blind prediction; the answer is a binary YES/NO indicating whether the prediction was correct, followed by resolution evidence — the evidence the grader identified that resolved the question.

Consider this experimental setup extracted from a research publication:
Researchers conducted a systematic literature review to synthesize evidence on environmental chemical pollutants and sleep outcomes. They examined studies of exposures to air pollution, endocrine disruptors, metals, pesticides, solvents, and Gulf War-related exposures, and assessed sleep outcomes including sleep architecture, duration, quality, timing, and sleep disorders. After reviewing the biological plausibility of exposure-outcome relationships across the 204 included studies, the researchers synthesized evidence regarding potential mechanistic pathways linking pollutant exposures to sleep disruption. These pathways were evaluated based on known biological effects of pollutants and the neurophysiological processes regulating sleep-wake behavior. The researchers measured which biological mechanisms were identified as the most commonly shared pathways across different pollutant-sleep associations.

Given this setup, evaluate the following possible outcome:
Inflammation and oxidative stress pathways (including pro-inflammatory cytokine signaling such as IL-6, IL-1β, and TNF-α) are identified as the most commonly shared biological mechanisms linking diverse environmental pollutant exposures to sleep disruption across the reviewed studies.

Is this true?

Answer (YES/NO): NO